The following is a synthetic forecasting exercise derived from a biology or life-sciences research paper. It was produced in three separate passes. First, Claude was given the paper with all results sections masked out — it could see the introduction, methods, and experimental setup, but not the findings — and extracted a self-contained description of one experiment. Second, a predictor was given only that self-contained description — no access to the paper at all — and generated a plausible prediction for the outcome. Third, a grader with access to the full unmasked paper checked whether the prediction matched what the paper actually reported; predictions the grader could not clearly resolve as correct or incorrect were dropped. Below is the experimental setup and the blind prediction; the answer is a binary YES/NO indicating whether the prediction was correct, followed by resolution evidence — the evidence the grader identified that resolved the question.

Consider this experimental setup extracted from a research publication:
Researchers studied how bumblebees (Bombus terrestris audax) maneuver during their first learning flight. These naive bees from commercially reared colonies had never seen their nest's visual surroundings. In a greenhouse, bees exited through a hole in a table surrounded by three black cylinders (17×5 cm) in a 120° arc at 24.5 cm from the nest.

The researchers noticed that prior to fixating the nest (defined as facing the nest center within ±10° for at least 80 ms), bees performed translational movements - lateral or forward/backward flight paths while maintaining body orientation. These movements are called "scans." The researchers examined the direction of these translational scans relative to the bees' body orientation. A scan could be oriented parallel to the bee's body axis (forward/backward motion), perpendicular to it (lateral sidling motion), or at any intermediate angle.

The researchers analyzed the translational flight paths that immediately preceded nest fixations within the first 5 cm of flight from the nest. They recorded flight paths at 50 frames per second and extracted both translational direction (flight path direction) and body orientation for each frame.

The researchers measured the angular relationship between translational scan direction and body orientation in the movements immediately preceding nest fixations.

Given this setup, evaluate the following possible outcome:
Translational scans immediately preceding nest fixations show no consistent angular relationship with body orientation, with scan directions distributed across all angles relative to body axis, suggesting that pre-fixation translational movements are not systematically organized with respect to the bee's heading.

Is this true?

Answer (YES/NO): NO